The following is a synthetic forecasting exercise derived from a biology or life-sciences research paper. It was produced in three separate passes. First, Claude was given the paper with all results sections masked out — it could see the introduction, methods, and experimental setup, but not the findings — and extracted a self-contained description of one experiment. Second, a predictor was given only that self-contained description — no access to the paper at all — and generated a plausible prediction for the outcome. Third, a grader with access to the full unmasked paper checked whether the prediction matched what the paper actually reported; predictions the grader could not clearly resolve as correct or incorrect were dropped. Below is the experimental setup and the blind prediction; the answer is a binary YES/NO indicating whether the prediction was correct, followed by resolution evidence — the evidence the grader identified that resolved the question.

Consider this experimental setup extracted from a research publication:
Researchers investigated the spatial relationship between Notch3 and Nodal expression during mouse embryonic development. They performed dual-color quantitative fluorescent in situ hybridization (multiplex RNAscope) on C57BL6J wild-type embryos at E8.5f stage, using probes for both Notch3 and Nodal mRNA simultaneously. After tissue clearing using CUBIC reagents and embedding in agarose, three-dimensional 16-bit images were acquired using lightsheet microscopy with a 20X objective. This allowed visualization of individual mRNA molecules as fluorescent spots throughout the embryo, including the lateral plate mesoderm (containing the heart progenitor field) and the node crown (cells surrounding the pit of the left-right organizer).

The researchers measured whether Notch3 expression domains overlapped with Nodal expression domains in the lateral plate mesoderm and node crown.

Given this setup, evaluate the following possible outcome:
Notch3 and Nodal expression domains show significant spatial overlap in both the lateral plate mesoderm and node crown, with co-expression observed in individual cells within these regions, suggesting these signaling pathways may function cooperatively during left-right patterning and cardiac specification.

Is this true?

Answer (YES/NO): NO